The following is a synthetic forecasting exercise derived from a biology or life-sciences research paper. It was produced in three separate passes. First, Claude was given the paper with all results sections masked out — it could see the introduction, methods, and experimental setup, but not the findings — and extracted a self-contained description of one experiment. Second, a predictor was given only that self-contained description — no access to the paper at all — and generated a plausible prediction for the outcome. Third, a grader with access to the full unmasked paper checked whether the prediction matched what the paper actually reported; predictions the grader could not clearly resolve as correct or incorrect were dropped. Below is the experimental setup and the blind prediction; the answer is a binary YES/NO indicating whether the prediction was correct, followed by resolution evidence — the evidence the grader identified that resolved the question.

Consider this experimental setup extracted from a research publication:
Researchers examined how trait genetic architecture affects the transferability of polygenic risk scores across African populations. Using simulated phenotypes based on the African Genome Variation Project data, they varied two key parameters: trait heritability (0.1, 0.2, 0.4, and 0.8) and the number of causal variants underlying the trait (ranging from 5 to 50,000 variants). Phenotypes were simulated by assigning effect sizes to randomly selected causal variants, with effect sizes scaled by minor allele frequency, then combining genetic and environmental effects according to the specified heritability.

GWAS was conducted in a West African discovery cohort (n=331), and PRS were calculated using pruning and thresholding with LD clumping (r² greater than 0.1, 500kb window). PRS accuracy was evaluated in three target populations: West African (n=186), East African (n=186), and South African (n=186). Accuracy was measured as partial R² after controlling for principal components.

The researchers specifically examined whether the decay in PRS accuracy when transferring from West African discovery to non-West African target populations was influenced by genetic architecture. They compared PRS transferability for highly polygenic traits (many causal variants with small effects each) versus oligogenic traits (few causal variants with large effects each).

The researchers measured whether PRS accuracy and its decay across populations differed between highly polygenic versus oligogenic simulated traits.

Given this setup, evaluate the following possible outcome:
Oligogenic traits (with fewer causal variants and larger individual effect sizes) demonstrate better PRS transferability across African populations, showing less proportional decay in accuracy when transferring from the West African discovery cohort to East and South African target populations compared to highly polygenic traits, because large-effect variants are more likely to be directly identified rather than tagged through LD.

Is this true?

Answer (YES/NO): NO